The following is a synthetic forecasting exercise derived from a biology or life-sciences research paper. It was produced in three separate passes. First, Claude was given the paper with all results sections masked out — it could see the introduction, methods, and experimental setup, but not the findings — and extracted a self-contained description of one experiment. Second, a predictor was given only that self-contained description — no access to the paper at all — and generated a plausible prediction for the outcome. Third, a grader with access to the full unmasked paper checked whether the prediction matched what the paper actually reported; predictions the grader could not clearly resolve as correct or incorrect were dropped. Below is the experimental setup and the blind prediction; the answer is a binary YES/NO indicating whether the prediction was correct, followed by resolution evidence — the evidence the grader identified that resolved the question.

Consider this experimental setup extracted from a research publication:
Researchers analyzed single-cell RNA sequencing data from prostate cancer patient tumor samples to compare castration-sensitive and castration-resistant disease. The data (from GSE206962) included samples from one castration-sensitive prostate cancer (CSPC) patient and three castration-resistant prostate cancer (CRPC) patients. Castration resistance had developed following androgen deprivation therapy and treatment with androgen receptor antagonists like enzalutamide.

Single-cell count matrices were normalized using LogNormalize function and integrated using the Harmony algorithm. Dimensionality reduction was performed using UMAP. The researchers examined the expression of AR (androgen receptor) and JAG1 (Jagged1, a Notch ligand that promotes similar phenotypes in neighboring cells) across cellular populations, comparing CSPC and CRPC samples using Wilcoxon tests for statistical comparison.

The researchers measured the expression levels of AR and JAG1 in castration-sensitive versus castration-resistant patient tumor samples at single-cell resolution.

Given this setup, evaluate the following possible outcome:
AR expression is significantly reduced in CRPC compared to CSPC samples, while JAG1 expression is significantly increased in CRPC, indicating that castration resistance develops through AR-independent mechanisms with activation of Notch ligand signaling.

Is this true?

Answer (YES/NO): NO